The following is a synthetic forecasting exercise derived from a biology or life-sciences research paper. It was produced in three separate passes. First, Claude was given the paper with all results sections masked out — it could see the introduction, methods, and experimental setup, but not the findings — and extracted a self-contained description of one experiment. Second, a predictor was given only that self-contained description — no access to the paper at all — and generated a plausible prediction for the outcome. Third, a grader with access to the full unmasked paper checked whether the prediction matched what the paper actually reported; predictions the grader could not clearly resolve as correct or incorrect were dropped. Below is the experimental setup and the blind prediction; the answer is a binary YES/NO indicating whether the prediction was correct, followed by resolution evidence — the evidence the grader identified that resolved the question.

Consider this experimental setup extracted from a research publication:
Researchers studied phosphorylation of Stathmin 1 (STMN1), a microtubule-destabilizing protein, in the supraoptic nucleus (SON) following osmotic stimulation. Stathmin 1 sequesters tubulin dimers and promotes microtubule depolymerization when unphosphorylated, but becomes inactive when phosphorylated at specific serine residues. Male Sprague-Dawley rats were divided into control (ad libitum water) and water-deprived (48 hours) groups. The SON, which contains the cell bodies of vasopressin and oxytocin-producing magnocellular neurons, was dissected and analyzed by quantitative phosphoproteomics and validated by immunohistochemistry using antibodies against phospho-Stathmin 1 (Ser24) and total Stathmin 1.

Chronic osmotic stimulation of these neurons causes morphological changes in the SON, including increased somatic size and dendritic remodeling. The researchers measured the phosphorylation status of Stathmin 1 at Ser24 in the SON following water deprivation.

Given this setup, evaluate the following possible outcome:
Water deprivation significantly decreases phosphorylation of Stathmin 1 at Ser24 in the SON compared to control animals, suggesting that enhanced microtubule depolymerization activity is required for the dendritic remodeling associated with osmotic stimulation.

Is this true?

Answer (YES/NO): NO